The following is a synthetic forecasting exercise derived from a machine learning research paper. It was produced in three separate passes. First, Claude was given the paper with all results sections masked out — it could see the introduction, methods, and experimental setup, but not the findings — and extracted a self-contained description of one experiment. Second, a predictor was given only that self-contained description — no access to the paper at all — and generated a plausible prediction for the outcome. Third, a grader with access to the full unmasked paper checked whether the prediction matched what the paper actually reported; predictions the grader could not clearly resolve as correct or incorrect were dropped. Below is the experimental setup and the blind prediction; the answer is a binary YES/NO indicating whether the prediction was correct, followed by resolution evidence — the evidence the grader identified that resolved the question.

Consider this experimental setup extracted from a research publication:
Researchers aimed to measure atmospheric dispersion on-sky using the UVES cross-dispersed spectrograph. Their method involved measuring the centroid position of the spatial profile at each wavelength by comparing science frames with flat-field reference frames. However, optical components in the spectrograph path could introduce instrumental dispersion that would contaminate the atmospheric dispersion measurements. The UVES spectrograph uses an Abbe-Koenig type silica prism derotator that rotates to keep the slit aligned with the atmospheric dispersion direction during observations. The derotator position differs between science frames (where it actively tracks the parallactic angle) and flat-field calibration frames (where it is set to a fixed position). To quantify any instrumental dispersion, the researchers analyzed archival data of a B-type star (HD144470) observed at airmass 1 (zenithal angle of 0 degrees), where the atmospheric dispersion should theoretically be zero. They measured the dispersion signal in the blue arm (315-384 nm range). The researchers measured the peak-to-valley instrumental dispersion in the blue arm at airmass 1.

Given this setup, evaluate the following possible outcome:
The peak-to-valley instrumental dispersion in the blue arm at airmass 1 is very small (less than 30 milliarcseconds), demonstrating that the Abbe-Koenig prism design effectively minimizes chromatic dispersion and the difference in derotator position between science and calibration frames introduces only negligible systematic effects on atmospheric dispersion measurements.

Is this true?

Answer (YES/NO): NO